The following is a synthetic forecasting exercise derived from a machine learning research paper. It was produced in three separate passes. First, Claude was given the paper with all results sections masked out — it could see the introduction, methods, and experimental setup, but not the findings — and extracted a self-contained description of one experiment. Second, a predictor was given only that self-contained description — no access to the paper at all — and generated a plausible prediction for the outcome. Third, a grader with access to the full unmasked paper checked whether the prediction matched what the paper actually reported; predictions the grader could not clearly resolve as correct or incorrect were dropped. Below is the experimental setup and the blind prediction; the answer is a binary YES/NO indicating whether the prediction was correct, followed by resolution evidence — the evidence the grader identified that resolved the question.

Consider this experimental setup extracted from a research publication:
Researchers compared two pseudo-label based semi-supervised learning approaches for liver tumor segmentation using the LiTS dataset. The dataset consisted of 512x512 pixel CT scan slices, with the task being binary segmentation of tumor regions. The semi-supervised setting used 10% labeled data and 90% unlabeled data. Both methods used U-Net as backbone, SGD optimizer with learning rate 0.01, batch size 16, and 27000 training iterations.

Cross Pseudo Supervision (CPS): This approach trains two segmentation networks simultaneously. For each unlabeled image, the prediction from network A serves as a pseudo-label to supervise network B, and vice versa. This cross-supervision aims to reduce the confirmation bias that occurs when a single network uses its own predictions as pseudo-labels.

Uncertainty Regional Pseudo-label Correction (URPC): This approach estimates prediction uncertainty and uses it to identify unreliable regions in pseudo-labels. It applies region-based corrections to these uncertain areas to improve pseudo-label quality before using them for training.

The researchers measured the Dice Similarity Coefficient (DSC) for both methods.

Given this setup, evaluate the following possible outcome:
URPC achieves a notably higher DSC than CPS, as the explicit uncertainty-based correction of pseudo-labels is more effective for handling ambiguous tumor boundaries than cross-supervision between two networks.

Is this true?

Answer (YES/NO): NO